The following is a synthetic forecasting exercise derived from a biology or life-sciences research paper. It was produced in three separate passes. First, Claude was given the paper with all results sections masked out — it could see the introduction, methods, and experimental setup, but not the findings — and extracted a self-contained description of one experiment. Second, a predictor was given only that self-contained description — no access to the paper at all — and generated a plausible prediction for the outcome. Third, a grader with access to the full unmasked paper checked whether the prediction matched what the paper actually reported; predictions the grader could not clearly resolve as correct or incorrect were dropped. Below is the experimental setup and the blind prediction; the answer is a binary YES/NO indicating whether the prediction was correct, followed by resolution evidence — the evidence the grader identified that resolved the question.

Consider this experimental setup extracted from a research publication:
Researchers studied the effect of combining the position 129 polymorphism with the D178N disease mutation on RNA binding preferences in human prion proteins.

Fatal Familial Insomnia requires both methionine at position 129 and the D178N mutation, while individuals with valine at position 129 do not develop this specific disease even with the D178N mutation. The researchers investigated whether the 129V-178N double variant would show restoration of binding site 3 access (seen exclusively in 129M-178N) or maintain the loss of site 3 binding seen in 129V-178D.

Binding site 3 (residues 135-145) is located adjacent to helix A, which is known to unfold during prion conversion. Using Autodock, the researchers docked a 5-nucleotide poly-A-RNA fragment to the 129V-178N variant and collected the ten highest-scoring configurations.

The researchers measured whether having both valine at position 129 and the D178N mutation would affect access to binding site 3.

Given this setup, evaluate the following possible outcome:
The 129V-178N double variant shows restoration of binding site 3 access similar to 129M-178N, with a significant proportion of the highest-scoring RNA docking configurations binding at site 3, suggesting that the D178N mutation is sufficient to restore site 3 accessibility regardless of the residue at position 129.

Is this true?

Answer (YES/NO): NO